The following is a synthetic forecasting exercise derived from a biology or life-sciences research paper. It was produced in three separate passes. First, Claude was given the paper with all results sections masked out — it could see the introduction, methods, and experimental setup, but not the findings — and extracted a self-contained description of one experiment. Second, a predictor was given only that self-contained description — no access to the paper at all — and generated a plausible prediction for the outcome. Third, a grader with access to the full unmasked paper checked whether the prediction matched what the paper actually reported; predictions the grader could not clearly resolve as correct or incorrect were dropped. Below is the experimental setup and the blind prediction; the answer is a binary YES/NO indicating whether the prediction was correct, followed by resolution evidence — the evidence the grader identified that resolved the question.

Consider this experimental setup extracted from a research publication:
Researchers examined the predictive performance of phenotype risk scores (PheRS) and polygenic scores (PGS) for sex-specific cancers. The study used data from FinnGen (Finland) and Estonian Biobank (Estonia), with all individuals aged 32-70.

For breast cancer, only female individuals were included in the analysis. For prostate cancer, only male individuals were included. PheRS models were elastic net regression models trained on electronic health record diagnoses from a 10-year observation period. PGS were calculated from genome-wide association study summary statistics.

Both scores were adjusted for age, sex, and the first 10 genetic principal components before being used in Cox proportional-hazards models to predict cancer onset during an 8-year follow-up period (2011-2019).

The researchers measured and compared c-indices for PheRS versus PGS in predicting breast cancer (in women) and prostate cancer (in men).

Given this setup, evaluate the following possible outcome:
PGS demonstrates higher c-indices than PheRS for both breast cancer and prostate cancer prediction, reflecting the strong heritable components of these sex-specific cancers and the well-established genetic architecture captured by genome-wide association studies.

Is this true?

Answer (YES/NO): YES